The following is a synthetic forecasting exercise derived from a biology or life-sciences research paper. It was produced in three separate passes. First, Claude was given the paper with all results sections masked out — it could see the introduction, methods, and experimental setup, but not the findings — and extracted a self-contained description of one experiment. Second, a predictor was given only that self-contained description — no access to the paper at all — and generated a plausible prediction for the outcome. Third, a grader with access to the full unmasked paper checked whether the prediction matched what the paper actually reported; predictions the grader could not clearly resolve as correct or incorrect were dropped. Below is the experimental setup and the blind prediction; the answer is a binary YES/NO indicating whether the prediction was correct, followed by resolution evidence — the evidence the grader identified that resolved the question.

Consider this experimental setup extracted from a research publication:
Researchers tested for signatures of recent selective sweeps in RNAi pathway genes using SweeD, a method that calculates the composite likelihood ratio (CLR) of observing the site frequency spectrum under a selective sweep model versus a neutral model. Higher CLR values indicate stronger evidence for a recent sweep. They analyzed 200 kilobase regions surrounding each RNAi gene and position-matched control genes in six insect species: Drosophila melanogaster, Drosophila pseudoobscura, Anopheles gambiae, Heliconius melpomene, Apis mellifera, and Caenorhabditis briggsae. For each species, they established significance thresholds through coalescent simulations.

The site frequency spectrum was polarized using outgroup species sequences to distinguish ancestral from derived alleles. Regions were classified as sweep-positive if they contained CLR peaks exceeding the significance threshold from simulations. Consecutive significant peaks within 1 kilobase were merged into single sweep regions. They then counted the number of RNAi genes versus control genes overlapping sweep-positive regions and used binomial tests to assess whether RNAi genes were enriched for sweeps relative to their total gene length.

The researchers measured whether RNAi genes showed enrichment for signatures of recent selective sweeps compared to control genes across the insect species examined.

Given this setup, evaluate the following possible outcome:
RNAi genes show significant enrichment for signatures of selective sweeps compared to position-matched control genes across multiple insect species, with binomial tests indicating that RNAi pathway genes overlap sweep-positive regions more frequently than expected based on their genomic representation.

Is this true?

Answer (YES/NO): YES